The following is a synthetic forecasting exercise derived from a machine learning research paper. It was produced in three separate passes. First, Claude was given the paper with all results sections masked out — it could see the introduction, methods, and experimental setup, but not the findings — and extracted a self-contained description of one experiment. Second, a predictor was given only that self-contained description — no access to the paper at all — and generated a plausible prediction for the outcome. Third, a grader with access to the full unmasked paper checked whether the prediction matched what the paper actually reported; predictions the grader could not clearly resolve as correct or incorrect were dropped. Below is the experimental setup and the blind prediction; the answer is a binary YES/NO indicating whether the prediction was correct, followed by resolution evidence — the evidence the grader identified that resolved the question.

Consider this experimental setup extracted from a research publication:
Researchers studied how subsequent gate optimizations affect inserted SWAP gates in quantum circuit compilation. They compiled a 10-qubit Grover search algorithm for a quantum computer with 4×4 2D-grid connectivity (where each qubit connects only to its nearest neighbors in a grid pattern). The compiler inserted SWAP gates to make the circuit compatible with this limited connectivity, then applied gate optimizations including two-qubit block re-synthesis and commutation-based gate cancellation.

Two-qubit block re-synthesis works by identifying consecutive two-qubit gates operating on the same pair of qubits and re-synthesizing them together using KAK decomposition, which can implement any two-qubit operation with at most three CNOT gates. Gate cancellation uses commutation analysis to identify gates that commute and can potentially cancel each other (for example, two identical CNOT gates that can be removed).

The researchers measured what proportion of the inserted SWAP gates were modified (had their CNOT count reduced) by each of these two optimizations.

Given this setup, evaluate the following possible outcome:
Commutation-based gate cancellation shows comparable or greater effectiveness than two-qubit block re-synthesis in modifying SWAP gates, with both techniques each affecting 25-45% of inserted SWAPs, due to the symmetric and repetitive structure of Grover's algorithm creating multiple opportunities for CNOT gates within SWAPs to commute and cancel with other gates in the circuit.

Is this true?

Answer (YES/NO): NO